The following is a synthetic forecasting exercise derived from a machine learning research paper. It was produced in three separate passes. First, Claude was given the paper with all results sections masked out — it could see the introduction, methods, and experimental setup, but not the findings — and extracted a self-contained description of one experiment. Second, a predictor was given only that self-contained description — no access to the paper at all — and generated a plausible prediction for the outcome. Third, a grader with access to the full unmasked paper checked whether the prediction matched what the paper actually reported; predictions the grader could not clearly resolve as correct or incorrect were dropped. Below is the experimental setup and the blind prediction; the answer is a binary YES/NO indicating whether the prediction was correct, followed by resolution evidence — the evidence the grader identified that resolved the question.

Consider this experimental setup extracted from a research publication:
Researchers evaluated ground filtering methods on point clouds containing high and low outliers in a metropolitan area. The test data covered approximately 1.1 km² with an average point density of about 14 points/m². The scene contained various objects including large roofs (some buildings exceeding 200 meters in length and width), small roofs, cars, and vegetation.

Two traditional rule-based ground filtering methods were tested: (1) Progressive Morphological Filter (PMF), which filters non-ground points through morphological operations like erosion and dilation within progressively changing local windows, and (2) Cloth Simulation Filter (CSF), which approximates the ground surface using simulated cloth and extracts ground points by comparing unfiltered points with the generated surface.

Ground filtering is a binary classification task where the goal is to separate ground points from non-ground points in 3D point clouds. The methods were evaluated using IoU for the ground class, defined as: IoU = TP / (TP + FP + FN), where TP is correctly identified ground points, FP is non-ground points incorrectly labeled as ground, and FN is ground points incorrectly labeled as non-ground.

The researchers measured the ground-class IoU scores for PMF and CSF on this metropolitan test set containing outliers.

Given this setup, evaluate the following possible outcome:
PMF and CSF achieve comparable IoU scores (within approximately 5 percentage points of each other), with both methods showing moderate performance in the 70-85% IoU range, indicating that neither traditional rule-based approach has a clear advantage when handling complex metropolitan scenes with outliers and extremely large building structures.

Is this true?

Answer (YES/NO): NO